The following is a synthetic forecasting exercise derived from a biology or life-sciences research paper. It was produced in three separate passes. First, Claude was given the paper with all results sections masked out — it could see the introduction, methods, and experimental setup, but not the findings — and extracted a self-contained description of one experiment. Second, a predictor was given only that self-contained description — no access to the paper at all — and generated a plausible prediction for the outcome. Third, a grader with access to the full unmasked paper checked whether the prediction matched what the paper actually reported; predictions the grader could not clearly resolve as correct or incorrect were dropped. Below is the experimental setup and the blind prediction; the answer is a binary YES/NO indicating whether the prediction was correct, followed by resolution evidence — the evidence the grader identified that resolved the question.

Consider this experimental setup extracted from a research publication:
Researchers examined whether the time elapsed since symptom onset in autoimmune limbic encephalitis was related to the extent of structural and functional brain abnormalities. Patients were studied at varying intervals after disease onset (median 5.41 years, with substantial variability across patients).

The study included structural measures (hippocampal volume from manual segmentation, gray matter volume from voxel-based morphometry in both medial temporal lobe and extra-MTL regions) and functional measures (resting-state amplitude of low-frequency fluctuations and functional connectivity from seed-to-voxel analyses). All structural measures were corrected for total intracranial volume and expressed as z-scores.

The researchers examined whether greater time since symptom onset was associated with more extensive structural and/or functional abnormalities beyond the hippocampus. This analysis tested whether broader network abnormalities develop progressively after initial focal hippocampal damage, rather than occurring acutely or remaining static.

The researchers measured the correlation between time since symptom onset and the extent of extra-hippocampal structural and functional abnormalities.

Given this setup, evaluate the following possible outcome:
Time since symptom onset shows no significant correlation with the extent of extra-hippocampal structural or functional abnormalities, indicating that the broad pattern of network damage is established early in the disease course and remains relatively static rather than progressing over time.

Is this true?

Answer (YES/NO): NO